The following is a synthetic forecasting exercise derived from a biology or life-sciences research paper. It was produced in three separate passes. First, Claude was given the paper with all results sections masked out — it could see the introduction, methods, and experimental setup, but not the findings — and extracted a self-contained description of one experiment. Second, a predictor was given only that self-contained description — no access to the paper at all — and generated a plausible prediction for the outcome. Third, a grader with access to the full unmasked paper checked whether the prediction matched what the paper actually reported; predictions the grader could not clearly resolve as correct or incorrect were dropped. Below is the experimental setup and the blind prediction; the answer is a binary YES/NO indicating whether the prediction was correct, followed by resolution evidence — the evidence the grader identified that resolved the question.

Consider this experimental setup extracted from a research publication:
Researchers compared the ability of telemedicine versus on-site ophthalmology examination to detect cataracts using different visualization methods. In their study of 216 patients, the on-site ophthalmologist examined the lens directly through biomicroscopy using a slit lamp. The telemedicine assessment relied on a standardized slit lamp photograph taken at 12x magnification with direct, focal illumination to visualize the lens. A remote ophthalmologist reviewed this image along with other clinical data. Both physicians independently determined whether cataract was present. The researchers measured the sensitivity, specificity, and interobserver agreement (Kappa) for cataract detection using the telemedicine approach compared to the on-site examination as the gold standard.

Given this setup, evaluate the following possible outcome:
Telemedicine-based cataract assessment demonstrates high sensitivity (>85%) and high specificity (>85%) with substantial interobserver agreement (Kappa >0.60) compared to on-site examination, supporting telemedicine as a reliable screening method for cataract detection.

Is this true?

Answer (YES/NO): NO